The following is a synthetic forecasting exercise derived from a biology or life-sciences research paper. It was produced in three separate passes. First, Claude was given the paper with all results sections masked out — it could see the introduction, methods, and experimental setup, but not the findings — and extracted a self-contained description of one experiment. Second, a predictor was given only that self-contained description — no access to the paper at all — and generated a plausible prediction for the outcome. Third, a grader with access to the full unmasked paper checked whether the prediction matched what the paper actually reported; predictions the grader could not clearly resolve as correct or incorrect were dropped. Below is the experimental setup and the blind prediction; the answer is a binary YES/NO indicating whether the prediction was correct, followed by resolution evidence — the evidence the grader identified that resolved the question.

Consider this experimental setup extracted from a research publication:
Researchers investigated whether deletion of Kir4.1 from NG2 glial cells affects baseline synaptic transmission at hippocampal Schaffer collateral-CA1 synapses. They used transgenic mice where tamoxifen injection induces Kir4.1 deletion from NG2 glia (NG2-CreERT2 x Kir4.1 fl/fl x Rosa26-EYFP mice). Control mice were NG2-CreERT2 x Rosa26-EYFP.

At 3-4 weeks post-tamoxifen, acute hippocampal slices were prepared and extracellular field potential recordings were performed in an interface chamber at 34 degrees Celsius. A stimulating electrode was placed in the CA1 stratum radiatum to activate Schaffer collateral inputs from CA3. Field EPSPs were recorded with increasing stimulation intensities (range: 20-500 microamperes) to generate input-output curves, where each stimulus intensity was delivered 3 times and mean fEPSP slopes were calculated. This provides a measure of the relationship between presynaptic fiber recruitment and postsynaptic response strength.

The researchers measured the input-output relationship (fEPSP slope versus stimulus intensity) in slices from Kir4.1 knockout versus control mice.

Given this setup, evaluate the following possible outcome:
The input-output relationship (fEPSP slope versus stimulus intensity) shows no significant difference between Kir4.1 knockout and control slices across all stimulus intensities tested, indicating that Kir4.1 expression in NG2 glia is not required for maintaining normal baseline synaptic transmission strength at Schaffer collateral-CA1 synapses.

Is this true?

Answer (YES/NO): YES